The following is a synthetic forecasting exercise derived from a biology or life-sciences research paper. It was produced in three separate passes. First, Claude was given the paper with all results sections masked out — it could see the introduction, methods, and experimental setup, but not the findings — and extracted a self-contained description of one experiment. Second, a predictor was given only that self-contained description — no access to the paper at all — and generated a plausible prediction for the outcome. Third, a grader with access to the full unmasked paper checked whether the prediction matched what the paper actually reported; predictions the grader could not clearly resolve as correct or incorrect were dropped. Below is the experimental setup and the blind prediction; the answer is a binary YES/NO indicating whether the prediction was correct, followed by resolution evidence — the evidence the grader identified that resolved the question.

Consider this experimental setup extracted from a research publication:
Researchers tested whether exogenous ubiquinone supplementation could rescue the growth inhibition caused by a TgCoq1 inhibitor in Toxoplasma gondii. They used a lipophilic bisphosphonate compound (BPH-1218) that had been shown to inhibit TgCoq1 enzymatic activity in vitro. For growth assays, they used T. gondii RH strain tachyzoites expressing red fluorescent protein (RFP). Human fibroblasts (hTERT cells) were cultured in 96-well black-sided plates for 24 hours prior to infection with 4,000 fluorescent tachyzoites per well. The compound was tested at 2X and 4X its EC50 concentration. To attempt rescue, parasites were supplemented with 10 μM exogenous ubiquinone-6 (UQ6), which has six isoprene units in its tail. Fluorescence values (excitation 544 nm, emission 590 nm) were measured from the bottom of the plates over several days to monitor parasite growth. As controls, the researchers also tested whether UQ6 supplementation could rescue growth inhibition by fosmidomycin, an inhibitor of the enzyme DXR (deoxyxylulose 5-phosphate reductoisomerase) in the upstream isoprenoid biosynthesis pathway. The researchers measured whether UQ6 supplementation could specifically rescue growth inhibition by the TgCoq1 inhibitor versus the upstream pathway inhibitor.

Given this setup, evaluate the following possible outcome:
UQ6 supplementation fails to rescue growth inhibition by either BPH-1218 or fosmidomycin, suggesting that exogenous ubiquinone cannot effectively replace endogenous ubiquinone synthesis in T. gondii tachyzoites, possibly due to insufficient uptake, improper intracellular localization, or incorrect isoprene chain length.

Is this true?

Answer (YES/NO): NO